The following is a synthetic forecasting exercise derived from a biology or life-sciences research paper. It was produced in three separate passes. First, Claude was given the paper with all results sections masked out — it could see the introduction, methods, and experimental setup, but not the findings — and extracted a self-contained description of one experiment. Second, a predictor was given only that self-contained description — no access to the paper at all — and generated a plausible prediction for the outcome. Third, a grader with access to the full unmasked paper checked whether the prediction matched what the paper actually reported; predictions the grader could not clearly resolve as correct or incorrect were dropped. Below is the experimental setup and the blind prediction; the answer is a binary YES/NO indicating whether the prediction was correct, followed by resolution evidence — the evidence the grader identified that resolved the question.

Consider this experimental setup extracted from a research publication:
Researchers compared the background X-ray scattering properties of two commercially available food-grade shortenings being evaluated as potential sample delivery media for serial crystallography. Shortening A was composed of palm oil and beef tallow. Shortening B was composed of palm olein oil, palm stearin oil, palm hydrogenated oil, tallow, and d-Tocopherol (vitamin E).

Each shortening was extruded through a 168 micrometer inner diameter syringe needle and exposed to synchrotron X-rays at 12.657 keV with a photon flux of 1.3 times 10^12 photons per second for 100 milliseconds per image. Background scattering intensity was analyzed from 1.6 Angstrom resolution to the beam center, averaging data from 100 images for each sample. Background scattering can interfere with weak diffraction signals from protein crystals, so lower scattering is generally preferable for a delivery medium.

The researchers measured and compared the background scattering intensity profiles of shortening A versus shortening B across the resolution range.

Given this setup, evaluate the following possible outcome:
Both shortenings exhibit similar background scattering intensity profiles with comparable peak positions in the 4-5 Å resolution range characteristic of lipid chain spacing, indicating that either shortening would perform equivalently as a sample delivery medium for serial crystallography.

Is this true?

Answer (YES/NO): NO